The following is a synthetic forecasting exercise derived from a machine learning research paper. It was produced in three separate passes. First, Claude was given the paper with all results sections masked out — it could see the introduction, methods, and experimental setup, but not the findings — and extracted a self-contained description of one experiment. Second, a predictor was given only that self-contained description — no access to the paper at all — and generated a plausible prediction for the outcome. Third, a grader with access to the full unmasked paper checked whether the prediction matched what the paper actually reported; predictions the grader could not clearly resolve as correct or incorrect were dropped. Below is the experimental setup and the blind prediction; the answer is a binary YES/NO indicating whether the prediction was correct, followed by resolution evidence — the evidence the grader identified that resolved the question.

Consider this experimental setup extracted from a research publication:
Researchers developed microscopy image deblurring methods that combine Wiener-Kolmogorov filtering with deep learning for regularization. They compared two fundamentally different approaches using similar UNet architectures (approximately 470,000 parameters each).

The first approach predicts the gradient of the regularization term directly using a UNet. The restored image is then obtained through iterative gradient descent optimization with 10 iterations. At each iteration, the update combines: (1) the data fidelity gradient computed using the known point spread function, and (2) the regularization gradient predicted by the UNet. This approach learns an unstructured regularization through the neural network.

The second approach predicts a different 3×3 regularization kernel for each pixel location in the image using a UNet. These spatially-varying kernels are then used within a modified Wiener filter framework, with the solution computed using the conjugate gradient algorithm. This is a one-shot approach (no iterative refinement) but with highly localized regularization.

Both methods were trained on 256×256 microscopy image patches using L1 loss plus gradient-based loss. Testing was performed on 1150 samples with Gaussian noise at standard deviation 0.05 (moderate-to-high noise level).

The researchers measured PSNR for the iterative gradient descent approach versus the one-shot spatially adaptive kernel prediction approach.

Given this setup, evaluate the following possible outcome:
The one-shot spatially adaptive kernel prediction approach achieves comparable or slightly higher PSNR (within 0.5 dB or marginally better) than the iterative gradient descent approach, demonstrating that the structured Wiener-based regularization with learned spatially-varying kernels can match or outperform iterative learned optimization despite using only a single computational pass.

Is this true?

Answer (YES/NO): YES